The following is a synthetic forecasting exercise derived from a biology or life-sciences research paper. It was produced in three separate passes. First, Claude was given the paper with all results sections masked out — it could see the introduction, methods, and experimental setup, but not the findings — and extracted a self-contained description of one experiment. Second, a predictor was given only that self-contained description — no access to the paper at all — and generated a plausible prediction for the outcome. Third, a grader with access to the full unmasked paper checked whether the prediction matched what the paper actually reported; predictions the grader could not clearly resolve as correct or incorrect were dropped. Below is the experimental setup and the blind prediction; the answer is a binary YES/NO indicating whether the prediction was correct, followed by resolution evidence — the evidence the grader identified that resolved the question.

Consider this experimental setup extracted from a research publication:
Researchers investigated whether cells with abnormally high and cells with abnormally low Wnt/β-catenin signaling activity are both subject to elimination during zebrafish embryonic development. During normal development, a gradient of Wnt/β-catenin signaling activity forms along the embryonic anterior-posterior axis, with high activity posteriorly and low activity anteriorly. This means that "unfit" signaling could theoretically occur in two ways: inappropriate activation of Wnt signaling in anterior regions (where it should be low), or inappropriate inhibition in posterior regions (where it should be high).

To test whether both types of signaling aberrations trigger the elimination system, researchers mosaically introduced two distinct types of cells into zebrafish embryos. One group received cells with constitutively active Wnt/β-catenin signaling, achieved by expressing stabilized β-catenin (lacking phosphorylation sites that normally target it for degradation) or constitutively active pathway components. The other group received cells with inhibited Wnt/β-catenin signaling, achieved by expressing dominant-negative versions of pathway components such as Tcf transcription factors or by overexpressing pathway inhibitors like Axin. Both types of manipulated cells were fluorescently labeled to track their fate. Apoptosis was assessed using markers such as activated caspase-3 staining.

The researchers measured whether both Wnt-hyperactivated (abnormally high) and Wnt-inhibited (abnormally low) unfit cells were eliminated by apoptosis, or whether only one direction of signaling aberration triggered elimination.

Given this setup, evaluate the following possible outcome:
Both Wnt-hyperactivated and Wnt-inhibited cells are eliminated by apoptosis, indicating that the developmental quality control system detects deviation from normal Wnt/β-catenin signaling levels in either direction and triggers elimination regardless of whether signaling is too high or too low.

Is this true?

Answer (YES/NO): YES